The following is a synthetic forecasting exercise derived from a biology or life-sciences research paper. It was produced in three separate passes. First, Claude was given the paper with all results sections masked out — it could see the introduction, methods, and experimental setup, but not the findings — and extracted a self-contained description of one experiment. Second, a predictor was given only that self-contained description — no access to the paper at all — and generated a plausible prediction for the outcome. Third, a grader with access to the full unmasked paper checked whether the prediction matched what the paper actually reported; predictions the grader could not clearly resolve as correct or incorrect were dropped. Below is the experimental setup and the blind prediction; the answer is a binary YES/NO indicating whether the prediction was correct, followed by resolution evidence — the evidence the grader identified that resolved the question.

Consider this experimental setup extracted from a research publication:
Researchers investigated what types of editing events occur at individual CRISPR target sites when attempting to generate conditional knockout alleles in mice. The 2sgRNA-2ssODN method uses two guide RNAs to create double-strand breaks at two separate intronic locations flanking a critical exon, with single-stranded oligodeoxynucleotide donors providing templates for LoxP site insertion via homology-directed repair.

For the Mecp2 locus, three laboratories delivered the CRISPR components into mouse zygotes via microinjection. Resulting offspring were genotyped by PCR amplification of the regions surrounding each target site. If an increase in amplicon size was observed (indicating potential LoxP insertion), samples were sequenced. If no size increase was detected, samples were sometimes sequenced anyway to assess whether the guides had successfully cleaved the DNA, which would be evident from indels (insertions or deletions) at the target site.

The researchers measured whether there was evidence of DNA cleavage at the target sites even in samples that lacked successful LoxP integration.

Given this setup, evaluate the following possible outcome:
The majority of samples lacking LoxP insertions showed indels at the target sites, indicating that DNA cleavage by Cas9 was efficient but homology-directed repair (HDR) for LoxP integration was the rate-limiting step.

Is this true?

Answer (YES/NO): NO